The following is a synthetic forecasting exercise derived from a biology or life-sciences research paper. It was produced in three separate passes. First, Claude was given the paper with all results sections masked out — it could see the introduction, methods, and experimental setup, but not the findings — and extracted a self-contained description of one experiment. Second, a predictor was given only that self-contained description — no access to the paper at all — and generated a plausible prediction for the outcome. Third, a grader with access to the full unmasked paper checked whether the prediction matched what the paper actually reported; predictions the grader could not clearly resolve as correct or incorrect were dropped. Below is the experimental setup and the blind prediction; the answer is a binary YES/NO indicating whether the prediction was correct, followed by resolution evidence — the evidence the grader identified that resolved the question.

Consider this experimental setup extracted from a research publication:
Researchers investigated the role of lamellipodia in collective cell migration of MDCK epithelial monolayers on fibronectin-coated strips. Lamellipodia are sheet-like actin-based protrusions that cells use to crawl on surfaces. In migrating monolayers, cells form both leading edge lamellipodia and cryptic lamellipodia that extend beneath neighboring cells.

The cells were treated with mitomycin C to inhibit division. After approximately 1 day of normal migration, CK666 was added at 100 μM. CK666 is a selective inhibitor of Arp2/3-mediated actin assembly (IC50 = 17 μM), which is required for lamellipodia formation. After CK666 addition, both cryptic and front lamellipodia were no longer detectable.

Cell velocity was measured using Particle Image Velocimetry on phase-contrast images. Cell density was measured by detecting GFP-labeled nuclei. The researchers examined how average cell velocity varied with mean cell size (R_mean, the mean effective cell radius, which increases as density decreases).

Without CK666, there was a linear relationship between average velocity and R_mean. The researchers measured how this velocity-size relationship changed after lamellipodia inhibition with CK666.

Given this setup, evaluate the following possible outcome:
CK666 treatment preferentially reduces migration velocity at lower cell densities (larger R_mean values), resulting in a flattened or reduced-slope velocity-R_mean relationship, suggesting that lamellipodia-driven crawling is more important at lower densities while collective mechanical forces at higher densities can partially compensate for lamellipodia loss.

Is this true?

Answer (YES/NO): YES